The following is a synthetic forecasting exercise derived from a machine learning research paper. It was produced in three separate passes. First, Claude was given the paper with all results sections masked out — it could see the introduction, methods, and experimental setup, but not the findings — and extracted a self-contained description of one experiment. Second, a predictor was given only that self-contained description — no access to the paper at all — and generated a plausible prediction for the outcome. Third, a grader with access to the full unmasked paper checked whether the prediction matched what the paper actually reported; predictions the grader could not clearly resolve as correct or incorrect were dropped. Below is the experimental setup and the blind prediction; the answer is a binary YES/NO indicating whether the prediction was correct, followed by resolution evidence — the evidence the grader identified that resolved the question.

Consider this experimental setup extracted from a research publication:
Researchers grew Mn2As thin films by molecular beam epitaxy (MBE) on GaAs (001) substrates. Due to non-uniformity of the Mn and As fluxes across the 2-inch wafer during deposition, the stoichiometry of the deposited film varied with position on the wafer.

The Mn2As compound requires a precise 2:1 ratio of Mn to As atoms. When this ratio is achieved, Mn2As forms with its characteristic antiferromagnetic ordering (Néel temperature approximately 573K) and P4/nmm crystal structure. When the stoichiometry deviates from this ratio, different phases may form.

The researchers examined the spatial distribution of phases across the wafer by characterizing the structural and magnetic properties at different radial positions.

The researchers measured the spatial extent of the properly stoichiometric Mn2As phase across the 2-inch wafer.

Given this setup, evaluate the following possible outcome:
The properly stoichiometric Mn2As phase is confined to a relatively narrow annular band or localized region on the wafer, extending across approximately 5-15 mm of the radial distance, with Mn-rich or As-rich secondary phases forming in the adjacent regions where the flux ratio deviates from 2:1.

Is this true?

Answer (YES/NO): NO